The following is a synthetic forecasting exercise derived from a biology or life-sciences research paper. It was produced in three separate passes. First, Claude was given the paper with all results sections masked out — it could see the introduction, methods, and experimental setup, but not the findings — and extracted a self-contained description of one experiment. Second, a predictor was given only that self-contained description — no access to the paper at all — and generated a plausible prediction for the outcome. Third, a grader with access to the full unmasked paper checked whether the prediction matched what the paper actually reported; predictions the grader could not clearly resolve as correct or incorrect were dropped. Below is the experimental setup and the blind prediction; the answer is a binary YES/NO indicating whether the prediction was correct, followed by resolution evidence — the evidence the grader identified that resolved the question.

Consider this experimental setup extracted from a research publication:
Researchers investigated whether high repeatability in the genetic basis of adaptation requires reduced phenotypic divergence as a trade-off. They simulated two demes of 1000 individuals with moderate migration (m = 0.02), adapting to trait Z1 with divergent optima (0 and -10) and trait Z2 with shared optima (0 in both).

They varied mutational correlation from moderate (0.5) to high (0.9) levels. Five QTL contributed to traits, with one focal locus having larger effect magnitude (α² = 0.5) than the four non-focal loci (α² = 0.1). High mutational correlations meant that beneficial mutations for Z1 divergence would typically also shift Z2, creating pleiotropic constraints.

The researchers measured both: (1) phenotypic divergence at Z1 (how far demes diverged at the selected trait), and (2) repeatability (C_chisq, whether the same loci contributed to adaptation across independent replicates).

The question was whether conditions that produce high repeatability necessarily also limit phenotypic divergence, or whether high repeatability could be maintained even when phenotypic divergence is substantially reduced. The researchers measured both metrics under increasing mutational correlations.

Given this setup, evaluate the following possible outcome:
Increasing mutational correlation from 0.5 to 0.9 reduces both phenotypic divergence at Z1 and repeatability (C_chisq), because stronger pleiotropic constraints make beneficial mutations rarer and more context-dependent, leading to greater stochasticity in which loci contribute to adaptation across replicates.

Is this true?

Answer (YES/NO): NO